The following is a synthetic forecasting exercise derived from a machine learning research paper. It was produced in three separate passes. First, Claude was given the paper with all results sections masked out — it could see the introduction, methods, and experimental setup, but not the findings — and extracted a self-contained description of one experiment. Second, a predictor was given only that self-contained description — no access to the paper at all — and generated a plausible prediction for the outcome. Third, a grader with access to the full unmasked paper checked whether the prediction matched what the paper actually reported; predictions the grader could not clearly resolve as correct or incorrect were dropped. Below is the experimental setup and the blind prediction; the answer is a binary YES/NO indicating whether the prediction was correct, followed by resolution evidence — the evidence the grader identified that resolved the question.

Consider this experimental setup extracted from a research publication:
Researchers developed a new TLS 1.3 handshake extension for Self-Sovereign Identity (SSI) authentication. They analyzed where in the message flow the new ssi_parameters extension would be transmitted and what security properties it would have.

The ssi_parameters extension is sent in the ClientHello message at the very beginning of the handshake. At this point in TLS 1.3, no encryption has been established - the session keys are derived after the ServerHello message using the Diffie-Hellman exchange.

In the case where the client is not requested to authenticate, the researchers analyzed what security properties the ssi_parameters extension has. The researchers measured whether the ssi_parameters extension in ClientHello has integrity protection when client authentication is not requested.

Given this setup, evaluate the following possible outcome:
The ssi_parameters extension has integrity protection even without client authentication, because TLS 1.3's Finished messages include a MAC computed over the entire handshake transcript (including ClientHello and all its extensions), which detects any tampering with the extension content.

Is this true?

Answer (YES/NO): YES